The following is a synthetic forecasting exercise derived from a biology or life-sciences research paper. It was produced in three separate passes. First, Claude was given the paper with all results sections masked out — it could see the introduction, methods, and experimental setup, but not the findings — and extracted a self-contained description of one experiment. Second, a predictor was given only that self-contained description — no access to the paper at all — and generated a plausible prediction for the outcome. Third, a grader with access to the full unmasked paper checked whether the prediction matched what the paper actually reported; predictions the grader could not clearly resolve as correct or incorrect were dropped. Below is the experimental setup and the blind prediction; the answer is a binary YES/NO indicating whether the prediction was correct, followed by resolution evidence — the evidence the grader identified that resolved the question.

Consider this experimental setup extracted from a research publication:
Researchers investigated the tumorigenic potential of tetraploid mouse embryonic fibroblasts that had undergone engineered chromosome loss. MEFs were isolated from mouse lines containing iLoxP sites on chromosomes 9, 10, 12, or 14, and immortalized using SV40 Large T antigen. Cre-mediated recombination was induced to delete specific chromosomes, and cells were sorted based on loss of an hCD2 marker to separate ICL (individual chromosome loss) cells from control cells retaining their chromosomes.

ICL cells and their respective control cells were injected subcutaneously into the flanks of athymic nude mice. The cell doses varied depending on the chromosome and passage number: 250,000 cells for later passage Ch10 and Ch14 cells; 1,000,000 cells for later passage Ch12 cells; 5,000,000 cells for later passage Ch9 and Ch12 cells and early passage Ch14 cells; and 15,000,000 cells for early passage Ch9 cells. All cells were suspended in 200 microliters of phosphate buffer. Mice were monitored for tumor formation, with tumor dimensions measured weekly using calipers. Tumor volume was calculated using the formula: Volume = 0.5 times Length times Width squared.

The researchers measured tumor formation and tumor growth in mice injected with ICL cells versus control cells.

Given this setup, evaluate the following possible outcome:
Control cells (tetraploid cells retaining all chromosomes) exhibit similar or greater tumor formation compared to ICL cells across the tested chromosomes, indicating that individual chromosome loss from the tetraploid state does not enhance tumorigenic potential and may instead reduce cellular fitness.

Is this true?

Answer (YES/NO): NO